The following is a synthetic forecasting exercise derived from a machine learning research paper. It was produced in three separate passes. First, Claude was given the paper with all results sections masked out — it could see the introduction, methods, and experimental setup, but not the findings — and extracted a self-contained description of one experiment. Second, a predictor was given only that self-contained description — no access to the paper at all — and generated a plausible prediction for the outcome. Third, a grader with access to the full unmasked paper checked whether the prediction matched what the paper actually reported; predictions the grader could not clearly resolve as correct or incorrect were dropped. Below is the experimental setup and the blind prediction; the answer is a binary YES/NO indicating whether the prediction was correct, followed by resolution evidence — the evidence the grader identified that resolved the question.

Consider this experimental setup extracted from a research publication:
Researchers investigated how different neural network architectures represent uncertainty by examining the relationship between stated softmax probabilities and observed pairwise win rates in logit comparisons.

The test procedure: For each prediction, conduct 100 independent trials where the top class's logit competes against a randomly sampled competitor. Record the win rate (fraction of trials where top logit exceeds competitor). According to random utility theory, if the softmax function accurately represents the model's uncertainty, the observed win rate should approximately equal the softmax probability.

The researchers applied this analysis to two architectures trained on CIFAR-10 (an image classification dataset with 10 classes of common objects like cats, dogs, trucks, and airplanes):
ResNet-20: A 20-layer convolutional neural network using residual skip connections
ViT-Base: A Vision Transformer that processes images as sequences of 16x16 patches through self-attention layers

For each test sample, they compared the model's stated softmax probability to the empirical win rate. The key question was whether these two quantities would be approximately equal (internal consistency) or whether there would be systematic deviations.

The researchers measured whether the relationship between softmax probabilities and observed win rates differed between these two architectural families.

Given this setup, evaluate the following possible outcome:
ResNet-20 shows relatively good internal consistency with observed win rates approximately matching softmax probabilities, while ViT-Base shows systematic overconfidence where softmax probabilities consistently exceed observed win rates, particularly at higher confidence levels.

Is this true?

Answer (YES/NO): NO